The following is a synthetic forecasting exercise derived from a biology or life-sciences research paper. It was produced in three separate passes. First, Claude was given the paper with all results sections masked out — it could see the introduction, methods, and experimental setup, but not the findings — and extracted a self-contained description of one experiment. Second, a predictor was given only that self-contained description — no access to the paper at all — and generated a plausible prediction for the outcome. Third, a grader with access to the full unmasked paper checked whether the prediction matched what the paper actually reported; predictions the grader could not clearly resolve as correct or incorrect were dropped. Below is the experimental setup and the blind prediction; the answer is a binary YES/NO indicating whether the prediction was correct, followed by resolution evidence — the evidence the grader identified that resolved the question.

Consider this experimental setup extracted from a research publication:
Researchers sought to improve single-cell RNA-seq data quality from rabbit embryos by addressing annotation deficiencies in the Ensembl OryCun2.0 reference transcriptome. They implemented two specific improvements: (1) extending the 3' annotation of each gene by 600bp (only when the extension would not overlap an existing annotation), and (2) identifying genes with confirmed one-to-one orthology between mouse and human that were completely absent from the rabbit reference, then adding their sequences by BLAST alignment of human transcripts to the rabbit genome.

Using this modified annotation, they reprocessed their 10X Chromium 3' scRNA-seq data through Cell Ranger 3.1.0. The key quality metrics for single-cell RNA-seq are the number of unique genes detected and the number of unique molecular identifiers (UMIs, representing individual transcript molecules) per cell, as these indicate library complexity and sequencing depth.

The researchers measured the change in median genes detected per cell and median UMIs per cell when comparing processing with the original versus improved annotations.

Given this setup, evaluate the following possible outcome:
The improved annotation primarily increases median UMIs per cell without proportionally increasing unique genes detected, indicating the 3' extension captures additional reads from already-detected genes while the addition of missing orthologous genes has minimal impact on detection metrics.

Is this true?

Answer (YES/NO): NO